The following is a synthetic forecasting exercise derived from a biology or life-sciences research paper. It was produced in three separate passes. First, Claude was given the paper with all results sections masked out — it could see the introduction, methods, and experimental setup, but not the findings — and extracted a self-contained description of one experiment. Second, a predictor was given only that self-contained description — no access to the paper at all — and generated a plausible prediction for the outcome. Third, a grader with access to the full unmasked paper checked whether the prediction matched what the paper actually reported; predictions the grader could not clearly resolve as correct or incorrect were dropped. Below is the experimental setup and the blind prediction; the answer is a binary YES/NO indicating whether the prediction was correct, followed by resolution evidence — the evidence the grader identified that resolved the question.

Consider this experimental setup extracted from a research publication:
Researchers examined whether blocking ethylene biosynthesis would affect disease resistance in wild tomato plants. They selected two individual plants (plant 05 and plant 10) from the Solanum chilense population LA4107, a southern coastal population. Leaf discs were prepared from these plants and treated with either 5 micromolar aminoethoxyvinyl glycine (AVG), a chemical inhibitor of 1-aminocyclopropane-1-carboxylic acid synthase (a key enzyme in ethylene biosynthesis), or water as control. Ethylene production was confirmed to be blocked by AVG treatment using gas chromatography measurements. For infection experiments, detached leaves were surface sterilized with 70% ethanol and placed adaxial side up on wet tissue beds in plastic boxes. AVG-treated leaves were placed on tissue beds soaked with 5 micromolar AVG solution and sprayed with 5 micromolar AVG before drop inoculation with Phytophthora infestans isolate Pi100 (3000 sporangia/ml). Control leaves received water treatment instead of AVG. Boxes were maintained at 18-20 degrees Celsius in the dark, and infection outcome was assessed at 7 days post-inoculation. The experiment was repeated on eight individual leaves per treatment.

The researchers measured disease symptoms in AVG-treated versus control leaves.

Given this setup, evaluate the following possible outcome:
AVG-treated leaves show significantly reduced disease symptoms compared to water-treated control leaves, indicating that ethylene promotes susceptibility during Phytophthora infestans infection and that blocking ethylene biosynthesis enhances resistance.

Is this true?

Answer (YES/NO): NO